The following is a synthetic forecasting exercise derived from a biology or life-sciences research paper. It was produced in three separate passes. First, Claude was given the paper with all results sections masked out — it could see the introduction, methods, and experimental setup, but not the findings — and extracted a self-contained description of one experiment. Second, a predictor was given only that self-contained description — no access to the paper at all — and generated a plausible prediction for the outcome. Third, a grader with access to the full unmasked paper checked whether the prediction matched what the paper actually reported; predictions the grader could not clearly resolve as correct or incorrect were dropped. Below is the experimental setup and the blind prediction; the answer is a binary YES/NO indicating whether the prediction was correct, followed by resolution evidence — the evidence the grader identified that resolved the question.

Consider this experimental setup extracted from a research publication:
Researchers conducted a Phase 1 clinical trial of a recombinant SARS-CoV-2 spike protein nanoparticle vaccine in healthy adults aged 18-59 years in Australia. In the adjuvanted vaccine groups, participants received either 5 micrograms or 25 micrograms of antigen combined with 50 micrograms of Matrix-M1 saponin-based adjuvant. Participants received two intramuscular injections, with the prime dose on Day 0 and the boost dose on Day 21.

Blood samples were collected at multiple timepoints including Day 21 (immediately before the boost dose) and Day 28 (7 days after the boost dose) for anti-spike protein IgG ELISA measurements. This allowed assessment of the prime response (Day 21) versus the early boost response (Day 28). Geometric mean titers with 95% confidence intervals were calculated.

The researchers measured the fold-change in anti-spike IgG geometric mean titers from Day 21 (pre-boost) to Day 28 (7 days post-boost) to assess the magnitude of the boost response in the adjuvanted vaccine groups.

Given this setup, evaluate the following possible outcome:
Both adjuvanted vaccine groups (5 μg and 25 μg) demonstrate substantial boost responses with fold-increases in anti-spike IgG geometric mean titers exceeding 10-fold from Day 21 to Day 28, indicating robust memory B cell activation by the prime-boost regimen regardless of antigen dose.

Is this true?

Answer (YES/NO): NO